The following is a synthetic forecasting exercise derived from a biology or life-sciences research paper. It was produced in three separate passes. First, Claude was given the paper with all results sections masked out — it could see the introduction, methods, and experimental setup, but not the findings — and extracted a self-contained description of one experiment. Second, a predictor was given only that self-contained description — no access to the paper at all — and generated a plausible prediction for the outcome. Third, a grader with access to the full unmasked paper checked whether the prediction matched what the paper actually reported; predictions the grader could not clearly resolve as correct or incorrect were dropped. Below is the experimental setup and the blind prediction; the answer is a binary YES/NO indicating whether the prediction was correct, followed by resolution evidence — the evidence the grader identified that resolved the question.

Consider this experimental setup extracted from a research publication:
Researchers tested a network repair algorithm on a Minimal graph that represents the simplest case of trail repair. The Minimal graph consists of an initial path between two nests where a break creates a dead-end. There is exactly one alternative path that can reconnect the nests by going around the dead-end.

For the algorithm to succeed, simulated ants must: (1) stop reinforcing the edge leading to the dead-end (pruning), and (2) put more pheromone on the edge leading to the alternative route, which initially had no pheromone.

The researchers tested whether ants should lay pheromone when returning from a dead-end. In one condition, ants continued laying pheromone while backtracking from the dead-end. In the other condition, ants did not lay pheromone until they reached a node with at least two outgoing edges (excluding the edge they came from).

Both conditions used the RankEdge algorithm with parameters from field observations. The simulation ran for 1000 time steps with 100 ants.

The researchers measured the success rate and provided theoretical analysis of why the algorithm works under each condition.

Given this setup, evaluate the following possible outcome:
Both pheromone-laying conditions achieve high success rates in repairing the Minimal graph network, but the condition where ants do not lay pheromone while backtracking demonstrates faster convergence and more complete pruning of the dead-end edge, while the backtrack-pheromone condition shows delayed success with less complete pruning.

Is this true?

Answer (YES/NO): NO